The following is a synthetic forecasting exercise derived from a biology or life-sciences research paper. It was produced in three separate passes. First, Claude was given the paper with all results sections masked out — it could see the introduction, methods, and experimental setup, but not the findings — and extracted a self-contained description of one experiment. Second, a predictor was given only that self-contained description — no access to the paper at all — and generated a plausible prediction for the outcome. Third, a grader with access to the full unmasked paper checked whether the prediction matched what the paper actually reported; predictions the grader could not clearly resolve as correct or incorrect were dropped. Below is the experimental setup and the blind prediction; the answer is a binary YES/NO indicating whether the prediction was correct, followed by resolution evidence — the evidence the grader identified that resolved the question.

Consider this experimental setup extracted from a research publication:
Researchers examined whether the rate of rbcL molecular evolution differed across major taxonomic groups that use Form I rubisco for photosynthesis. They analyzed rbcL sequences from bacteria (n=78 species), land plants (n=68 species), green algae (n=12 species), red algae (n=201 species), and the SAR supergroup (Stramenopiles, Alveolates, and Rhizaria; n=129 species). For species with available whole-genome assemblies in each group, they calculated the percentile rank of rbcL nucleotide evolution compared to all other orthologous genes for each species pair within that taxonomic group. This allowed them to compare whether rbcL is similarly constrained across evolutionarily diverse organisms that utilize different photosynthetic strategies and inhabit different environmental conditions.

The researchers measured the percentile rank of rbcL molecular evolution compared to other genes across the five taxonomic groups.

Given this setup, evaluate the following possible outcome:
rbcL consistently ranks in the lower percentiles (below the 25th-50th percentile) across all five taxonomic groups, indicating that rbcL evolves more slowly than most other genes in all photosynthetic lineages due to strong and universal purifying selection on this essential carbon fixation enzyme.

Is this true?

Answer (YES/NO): YES